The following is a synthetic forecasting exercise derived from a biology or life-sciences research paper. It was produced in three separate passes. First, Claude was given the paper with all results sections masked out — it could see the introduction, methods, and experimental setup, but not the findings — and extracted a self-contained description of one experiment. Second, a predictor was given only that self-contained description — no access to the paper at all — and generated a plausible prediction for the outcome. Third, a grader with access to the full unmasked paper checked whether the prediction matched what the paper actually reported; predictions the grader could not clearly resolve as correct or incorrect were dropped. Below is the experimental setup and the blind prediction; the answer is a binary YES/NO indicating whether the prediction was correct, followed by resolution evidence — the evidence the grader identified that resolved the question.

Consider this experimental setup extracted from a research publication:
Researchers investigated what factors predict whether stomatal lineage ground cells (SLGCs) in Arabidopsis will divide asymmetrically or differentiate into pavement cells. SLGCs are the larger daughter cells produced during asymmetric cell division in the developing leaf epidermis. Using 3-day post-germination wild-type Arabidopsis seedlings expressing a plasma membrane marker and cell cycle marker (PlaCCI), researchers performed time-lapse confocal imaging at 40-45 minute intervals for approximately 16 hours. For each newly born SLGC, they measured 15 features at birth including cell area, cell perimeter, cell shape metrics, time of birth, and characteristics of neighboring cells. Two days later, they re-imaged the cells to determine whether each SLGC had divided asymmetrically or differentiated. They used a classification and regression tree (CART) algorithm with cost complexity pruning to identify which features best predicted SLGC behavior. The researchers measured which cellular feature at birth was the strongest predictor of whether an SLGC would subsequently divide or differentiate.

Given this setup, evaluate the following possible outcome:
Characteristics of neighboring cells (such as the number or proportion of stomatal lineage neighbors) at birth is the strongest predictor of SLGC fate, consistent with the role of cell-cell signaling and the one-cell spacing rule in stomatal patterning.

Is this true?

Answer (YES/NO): NO